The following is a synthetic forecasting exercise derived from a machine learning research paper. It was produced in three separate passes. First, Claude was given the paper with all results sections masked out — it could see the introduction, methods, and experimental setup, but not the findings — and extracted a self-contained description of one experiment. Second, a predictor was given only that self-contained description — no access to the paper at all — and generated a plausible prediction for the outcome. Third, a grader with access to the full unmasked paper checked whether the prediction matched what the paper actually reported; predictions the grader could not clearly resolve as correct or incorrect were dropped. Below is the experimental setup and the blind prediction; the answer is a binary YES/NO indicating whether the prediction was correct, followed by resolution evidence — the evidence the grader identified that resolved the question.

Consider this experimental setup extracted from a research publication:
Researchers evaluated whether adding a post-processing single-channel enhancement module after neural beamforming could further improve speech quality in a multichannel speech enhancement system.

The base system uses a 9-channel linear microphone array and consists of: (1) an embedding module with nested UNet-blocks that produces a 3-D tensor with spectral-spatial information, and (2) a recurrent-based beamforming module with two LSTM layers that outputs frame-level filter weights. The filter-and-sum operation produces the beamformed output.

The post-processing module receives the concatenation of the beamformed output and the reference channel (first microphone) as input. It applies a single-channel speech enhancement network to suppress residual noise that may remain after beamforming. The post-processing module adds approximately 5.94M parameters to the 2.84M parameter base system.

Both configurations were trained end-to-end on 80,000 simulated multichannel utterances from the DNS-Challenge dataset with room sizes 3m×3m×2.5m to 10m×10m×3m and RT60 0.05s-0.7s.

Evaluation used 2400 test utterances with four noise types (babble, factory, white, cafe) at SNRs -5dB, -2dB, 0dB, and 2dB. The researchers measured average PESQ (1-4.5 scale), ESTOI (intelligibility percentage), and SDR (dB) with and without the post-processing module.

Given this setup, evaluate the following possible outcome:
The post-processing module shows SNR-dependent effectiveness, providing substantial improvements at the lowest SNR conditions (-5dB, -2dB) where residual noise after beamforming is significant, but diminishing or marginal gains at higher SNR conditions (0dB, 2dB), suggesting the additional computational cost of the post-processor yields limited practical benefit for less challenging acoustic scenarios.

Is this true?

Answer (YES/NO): NO